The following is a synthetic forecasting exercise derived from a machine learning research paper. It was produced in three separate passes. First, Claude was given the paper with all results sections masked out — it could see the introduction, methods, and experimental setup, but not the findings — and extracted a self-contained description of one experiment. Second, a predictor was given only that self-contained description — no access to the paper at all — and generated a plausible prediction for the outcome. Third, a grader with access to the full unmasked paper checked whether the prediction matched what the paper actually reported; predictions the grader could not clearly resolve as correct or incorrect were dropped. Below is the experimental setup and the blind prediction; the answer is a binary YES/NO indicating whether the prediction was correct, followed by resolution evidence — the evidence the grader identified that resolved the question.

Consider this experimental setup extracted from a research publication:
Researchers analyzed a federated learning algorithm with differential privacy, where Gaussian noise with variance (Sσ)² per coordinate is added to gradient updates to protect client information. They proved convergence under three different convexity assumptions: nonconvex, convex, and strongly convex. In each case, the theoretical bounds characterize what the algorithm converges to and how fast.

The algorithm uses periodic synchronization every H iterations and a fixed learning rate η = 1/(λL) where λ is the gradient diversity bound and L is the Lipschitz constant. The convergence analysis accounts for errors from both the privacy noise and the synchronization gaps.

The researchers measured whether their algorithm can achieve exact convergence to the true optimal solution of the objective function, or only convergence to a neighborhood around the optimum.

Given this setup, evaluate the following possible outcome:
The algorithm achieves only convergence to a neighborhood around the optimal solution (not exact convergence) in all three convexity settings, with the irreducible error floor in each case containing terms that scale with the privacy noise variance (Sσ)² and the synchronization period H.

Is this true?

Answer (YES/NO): YES